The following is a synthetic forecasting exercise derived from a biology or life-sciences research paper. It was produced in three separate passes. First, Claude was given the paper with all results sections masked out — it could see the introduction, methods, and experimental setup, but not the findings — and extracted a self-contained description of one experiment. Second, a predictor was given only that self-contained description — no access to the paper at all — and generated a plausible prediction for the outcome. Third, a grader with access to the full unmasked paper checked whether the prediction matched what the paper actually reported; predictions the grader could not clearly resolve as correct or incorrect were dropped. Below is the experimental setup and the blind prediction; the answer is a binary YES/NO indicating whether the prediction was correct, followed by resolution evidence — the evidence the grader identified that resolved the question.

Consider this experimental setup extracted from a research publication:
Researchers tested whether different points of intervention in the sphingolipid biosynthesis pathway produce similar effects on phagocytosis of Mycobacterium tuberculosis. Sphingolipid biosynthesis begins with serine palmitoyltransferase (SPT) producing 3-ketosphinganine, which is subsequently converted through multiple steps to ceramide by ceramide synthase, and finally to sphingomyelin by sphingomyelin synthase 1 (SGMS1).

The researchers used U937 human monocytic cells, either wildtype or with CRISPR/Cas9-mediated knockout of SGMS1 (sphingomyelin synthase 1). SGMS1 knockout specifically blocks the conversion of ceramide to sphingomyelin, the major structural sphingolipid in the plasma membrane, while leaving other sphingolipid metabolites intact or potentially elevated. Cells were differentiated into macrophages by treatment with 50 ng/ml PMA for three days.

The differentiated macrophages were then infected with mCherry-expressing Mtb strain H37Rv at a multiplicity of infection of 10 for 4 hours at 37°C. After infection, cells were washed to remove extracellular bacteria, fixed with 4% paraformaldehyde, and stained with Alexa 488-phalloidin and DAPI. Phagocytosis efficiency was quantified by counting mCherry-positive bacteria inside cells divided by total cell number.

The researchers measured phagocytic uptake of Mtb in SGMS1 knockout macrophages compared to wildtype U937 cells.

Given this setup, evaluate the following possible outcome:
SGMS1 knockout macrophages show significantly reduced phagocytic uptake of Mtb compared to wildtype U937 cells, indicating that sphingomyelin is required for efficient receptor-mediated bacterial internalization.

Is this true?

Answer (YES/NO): YES